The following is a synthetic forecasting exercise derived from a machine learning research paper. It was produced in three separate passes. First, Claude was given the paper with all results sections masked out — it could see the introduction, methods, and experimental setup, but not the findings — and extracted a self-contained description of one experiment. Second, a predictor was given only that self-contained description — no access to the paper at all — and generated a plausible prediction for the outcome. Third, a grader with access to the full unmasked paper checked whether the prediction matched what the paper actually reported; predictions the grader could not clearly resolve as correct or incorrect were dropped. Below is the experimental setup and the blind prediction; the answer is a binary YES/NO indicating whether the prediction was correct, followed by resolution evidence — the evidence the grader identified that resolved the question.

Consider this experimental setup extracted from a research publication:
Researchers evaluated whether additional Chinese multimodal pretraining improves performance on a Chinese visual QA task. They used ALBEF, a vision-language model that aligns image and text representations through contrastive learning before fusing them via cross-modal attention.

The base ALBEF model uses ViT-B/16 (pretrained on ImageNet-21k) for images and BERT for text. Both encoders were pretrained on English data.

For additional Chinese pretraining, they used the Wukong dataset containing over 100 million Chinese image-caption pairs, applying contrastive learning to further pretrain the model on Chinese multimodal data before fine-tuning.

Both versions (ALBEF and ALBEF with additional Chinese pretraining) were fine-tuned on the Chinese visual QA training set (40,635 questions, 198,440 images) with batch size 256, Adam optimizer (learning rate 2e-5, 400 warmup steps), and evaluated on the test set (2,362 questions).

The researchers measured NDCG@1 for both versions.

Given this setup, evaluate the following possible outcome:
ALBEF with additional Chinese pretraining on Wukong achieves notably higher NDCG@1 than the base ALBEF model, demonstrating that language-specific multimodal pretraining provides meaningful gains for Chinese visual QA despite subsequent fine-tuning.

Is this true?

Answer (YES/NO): NO